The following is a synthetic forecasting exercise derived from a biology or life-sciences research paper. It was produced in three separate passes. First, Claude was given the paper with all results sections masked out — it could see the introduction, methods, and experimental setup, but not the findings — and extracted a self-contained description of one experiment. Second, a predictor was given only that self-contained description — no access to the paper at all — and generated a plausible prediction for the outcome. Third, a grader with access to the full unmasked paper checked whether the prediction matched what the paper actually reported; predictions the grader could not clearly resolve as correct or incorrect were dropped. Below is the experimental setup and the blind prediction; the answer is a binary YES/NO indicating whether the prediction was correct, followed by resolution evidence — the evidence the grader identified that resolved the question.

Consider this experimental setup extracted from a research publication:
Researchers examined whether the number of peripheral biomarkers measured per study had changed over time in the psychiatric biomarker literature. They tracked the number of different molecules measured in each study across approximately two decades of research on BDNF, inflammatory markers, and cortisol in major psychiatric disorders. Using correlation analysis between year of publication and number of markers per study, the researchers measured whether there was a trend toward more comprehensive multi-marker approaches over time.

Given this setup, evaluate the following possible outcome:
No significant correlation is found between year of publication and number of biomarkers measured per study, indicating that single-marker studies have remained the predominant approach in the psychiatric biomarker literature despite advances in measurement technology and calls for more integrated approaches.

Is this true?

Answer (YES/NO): YES